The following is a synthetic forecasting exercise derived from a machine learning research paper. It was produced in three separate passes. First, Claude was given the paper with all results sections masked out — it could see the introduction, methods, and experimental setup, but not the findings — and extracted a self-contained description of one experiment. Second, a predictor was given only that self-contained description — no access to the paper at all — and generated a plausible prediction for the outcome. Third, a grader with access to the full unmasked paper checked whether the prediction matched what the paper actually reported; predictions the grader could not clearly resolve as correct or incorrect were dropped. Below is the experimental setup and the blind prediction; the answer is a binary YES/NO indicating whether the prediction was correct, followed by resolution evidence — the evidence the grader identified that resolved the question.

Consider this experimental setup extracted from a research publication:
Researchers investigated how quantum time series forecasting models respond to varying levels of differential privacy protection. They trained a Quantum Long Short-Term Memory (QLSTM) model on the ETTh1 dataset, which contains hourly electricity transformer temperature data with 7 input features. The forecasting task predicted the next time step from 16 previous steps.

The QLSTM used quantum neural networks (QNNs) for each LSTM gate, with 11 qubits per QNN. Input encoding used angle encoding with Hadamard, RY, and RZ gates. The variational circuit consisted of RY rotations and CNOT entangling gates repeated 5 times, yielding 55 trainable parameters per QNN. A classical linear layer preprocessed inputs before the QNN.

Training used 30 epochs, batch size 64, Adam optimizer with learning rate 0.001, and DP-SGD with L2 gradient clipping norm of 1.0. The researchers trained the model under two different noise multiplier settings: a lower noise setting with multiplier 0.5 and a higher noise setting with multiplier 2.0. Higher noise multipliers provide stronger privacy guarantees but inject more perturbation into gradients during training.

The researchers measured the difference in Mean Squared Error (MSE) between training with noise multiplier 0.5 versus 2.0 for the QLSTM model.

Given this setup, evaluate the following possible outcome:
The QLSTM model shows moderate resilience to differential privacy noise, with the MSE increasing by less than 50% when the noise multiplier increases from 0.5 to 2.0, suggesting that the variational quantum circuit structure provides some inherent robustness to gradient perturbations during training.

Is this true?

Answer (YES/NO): NO